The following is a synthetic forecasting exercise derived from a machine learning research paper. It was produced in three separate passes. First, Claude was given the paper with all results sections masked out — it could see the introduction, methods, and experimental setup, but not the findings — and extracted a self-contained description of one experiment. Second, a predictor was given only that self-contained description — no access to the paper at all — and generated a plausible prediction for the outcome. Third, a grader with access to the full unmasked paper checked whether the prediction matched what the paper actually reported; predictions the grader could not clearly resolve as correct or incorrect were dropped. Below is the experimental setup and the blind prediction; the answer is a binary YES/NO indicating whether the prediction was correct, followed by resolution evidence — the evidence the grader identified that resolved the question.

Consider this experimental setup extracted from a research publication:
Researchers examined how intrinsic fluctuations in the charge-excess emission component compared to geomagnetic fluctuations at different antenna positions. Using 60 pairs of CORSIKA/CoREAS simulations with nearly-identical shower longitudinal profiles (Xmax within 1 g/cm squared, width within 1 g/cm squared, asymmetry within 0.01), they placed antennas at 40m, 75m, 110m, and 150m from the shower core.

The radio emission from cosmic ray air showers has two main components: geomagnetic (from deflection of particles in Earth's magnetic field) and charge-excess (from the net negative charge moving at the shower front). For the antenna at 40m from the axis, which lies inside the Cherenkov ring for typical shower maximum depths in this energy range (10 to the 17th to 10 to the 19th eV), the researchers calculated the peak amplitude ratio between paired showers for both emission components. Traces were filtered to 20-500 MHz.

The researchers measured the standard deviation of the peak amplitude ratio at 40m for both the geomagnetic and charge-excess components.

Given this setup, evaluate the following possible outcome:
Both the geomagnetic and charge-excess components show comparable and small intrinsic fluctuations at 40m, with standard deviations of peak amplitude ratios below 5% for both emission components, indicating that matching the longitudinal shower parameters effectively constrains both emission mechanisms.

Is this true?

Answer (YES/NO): NO